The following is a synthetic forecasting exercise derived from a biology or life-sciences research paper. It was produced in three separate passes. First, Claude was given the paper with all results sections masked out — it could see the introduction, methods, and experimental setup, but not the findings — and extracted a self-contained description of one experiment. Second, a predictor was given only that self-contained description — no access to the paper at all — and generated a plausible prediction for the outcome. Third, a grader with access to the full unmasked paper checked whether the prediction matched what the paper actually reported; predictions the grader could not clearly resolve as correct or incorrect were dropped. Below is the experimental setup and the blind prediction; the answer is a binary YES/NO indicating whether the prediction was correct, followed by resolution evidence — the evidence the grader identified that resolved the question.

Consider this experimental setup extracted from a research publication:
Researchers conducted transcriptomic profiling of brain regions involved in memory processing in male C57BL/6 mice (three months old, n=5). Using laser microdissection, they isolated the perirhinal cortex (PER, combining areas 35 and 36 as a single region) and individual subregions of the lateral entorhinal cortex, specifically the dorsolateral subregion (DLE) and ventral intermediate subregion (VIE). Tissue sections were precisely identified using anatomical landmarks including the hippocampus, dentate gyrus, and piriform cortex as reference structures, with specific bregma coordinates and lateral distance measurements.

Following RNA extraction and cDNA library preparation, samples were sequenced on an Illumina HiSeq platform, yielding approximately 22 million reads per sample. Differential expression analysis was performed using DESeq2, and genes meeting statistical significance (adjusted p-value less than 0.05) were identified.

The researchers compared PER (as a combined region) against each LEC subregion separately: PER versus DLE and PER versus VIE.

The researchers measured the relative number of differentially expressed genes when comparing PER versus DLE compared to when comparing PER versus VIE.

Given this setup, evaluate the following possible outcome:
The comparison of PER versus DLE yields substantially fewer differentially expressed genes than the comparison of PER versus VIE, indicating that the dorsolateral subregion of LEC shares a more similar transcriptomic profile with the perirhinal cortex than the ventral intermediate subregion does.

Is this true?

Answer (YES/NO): YES